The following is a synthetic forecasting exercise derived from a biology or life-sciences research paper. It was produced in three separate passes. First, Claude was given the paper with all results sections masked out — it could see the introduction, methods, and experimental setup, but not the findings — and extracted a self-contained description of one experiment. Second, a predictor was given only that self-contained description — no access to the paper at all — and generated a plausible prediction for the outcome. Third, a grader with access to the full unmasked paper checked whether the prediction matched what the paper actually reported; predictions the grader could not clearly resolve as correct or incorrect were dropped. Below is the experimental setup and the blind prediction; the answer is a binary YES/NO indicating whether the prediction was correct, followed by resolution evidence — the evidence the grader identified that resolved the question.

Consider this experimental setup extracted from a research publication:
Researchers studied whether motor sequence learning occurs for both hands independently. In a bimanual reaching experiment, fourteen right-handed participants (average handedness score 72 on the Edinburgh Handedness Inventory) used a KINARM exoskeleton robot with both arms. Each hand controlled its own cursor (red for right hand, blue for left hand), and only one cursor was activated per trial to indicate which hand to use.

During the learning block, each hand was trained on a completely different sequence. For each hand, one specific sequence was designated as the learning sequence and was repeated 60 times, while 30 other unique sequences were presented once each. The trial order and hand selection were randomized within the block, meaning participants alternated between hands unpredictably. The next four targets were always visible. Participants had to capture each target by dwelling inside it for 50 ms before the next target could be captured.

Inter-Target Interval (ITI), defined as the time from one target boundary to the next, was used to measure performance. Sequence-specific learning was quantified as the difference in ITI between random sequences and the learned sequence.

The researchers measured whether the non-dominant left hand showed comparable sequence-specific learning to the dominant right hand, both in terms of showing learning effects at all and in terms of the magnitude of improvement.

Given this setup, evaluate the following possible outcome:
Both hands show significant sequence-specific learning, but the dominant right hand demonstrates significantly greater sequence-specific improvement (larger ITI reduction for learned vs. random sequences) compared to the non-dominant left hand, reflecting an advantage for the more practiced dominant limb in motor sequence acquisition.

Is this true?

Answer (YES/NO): NO